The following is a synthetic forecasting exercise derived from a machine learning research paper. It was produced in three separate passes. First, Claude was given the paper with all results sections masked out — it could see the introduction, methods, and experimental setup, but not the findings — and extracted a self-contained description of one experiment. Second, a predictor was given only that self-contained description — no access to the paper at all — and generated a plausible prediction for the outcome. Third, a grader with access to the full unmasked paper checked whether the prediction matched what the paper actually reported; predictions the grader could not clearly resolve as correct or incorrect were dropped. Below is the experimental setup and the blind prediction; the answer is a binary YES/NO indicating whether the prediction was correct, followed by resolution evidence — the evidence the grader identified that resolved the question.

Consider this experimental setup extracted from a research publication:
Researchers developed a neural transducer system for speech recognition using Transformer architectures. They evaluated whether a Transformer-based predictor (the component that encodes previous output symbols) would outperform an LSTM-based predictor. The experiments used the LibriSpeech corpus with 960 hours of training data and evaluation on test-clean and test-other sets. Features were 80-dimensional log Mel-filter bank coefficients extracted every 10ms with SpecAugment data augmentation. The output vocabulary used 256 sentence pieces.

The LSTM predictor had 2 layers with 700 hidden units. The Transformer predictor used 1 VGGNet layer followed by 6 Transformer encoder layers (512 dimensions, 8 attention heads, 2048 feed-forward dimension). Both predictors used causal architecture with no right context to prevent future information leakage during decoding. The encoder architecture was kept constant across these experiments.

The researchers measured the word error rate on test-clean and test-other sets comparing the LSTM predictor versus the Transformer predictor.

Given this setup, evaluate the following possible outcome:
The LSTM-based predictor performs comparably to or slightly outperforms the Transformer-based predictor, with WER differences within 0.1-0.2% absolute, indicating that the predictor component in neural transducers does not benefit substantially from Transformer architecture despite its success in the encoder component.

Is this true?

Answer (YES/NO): NO